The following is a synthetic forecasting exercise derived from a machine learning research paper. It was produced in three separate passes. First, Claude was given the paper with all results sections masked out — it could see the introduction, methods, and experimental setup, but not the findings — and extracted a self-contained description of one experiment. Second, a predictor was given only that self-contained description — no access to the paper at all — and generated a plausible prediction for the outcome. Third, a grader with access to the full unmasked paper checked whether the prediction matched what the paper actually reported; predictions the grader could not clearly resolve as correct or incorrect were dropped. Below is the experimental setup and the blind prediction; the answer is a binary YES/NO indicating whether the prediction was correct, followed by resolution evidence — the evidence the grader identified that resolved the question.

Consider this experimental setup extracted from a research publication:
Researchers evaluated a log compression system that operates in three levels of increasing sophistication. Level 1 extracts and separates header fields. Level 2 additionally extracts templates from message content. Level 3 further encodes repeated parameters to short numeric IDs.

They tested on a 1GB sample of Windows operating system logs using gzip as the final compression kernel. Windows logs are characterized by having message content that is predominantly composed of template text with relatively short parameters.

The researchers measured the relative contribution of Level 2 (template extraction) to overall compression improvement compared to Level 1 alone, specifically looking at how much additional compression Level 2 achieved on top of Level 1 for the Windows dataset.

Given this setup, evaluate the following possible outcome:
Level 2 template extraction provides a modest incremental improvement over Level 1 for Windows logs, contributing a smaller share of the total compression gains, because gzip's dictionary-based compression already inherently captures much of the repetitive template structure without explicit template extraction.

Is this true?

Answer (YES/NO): NO